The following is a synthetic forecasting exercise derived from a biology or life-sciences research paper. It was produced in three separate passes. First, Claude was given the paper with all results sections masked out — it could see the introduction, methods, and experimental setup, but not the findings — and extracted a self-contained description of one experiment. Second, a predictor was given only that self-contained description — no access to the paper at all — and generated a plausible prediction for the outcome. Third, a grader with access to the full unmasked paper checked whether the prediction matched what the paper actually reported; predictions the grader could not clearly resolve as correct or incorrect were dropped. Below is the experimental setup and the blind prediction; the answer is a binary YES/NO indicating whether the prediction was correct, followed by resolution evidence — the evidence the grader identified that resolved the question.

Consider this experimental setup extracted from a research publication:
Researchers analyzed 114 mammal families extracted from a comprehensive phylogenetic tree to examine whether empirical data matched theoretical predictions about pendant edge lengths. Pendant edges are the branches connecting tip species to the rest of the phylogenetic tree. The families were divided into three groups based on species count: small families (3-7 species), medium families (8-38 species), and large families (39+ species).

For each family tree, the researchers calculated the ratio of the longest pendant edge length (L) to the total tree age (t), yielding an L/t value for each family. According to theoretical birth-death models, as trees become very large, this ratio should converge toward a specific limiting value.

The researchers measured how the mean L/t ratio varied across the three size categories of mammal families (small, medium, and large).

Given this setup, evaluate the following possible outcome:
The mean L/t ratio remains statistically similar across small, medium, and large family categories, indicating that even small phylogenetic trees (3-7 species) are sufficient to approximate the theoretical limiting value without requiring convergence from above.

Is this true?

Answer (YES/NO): NO